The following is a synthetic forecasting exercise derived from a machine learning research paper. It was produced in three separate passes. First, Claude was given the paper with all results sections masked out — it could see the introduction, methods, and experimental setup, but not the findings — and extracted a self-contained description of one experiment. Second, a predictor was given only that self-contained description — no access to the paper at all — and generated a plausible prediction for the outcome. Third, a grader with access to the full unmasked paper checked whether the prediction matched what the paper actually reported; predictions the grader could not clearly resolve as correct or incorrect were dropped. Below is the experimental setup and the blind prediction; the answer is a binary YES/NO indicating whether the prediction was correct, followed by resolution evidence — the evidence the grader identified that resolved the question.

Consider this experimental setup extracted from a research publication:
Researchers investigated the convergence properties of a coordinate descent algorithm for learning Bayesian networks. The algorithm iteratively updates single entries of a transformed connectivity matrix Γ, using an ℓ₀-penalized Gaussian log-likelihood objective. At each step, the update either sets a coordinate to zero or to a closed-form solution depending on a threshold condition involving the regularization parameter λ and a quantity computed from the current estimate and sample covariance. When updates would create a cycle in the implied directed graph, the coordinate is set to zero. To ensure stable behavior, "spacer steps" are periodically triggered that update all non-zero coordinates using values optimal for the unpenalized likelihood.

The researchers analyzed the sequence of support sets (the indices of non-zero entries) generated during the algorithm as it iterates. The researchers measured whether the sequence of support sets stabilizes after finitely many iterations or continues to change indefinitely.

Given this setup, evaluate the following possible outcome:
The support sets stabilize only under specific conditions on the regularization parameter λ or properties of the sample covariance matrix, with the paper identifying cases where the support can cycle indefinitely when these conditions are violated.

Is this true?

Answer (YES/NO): NO